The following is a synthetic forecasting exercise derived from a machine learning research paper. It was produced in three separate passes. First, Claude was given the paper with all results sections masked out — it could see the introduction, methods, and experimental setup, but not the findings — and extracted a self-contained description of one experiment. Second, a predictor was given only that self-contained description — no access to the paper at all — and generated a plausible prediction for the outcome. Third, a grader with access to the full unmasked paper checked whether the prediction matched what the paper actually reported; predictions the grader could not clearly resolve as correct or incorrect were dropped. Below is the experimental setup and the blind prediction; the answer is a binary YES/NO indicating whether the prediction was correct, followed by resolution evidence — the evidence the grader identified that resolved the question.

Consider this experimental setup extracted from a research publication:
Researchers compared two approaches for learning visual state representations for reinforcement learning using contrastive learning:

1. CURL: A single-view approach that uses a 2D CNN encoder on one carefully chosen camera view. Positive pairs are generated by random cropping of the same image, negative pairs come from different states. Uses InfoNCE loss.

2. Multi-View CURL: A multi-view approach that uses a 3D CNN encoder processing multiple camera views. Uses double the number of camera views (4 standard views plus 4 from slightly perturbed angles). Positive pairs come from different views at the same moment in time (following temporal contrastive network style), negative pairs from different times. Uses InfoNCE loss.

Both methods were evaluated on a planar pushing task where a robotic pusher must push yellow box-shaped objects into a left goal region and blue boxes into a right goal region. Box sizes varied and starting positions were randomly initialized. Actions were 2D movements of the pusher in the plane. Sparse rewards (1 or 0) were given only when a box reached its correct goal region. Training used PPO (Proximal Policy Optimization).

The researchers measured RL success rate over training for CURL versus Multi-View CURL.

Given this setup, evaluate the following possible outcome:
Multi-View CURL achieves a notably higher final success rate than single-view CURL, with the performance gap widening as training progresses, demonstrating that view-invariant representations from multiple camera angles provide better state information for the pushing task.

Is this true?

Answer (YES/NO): NO